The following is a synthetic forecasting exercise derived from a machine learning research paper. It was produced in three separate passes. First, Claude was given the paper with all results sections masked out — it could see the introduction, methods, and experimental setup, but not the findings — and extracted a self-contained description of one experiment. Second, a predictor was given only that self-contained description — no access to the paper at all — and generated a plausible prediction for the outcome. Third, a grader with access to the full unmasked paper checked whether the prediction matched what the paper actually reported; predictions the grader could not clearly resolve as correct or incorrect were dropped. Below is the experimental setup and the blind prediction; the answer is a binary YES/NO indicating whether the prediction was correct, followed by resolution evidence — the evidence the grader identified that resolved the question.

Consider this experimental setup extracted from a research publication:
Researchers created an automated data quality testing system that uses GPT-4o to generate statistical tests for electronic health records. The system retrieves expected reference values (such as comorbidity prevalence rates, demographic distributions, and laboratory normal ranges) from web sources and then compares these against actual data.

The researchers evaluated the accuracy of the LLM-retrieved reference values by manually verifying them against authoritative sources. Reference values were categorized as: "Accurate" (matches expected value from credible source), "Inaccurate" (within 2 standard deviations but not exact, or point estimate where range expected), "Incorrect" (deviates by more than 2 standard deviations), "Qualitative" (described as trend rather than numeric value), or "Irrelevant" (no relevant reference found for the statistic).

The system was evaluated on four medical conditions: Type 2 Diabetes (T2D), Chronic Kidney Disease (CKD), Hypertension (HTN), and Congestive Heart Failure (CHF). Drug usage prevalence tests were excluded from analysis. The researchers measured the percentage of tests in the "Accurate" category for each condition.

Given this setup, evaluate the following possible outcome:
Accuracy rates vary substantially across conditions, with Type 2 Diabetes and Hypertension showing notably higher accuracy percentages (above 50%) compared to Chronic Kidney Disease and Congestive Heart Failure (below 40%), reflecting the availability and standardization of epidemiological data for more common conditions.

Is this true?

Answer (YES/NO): NO